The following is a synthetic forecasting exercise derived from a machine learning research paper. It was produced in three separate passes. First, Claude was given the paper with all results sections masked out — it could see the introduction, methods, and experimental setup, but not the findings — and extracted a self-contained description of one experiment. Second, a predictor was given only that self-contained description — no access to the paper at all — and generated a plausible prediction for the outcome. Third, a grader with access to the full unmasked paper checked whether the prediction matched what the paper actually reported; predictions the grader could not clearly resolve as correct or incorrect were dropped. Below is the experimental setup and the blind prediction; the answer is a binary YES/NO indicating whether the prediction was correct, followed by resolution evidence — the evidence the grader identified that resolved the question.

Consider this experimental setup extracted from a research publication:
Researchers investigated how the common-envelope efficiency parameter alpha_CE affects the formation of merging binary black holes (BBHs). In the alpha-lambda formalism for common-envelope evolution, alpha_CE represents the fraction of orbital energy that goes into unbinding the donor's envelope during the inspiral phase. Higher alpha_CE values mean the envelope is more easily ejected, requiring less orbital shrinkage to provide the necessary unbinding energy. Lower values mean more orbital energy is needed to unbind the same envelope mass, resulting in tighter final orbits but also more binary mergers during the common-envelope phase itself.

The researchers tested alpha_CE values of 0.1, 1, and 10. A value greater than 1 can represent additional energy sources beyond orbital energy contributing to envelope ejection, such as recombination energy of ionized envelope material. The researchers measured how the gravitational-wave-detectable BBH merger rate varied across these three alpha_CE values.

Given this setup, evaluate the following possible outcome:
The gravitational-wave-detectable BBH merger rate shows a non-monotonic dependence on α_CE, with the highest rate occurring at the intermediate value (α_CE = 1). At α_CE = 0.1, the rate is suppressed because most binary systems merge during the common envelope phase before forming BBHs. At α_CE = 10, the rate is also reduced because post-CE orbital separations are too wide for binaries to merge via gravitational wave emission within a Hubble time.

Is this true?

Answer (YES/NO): NO